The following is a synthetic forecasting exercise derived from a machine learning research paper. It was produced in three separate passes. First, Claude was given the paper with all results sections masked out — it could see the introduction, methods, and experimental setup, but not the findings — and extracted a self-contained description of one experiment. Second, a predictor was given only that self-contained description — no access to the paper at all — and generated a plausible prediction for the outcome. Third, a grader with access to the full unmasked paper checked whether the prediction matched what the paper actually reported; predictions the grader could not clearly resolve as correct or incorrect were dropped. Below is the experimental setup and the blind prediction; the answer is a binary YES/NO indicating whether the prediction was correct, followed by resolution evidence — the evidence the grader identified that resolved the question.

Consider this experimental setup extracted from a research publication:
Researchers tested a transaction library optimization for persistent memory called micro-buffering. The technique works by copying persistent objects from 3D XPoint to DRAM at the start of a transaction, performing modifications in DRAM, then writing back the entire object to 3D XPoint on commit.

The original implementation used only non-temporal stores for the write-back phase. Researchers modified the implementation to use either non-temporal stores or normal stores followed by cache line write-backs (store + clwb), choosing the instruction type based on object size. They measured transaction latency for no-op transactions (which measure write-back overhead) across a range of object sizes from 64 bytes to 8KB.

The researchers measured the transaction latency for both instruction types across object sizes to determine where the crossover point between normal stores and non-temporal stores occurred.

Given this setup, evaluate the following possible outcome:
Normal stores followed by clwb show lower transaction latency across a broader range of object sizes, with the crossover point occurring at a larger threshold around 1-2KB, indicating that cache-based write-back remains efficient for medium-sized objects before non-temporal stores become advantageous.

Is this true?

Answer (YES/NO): YES